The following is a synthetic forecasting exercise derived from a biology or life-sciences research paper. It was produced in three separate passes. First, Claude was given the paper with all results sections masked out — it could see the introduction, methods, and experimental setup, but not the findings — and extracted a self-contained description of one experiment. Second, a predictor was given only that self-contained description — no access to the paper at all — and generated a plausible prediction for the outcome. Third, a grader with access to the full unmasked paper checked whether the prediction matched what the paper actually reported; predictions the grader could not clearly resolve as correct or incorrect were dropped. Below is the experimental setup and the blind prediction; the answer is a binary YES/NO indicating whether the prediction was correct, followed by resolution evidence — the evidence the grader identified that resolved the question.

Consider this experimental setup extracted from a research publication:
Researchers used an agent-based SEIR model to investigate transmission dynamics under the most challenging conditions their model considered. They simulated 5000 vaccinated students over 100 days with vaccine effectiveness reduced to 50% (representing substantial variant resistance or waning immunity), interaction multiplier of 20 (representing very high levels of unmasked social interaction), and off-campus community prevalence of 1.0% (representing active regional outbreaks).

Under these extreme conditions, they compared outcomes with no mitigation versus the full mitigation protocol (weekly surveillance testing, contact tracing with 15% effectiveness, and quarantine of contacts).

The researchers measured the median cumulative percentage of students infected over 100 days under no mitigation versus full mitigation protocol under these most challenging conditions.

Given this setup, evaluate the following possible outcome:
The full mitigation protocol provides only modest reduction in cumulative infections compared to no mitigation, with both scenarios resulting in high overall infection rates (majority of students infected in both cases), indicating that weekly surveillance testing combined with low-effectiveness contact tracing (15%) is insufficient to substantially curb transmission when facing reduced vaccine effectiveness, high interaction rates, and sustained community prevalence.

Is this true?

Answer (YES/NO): NO